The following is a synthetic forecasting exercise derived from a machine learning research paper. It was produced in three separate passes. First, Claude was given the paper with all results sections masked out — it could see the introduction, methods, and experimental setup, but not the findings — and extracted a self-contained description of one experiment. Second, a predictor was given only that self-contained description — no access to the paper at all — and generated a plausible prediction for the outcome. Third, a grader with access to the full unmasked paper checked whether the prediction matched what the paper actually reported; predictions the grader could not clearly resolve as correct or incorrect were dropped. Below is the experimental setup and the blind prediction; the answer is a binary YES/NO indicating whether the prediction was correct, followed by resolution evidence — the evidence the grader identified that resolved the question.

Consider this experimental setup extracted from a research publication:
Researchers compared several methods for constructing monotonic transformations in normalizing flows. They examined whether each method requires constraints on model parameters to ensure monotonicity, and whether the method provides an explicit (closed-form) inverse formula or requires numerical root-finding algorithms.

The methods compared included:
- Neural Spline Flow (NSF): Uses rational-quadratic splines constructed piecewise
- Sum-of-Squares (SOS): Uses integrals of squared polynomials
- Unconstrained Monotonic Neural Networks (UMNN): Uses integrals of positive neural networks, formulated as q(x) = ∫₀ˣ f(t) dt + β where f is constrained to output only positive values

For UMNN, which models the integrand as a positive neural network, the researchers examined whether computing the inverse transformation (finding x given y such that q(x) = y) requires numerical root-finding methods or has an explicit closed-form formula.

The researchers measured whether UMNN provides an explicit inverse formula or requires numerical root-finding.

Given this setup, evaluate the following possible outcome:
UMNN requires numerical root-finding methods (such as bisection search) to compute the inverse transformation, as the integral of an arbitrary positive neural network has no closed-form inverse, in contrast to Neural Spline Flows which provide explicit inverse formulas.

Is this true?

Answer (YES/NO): YES